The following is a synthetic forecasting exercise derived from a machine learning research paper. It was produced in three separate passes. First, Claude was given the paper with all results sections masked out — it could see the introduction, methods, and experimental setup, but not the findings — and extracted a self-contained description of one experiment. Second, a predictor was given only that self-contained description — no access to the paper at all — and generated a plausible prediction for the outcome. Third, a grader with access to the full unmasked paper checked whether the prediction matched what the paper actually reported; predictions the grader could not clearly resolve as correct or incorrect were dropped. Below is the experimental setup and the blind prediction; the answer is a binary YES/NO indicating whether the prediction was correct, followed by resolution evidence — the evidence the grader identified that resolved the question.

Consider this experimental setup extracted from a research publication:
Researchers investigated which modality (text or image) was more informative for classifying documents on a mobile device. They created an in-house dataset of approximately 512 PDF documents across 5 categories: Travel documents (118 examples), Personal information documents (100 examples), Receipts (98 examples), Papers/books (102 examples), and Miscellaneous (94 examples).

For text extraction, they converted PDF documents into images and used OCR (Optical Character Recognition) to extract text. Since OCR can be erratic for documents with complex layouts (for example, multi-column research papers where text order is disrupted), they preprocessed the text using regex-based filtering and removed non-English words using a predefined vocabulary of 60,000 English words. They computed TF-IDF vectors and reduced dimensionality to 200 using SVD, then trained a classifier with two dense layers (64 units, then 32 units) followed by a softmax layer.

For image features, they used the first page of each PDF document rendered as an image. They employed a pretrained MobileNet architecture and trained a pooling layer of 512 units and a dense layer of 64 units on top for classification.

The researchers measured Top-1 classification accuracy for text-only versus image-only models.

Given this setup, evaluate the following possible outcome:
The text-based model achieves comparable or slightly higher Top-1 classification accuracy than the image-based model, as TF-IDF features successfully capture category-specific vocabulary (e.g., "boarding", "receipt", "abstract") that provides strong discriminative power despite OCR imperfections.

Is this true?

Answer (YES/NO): NO